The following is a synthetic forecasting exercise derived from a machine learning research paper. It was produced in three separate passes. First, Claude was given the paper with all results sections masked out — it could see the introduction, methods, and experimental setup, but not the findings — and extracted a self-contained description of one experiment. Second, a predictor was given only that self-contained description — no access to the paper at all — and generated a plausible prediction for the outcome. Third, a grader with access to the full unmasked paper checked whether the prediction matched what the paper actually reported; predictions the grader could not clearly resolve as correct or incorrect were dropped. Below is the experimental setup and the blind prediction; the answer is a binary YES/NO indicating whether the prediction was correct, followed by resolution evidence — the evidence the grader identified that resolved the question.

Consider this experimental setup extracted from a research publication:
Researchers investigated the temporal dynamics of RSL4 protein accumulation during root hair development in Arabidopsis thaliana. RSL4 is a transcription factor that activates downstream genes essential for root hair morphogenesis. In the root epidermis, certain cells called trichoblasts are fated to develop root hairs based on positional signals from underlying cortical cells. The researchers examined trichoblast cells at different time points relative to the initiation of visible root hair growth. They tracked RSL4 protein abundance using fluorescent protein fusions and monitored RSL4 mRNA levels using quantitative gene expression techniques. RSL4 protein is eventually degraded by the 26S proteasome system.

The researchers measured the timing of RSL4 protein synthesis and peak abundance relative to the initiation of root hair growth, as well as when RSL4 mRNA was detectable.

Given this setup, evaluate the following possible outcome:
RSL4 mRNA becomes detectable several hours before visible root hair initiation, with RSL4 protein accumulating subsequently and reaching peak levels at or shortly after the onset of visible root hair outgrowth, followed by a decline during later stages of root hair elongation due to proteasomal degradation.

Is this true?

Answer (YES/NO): YES